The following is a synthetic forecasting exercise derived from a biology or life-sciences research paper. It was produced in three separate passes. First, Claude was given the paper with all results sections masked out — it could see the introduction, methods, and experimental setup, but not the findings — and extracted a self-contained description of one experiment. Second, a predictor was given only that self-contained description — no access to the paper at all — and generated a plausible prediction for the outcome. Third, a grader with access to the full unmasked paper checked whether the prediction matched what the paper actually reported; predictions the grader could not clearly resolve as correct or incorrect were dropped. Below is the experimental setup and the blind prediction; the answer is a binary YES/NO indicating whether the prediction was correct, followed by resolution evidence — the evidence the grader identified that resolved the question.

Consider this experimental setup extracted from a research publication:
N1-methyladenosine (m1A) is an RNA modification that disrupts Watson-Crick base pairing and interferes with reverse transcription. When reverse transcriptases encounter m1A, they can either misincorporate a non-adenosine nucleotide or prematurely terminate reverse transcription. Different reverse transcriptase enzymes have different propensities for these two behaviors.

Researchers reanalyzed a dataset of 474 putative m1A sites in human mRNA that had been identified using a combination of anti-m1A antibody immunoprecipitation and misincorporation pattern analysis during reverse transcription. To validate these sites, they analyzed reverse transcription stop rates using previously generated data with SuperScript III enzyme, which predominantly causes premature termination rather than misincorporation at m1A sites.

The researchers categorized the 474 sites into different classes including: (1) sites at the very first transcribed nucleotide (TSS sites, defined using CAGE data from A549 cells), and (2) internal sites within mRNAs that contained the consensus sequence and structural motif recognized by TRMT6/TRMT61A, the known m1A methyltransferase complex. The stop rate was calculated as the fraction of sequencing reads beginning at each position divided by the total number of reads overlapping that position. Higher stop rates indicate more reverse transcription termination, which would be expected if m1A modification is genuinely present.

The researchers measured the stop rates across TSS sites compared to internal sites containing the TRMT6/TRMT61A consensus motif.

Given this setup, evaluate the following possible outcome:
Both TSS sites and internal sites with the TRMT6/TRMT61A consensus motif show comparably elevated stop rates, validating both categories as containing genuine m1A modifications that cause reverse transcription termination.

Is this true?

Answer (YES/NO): NO